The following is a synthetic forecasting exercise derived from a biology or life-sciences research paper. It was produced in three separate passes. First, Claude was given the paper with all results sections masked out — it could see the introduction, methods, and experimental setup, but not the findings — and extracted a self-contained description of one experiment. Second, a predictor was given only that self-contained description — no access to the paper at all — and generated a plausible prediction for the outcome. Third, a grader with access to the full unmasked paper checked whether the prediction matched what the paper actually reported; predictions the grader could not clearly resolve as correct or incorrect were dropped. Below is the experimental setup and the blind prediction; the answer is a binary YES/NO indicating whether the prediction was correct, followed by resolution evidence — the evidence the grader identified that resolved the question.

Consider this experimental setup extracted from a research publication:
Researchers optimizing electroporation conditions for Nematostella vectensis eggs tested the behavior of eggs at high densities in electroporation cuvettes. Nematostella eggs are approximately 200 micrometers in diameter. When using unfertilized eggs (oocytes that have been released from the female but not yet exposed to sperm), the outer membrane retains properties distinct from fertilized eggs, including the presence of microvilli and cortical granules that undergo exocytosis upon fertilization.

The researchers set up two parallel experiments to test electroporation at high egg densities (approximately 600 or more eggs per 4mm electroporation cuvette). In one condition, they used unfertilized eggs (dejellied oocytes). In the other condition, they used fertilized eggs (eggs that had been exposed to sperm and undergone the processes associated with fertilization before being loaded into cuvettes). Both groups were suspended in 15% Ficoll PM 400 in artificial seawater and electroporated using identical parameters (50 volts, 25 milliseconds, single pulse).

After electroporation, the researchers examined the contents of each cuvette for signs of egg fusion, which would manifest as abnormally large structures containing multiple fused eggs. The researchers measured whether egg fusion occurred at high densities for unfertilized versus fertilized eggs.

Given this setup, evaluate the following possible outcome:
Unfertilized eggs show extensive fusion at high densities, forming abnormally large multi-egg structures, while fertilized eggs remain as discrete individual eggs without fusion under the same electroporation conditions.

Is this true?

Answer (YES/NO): YES